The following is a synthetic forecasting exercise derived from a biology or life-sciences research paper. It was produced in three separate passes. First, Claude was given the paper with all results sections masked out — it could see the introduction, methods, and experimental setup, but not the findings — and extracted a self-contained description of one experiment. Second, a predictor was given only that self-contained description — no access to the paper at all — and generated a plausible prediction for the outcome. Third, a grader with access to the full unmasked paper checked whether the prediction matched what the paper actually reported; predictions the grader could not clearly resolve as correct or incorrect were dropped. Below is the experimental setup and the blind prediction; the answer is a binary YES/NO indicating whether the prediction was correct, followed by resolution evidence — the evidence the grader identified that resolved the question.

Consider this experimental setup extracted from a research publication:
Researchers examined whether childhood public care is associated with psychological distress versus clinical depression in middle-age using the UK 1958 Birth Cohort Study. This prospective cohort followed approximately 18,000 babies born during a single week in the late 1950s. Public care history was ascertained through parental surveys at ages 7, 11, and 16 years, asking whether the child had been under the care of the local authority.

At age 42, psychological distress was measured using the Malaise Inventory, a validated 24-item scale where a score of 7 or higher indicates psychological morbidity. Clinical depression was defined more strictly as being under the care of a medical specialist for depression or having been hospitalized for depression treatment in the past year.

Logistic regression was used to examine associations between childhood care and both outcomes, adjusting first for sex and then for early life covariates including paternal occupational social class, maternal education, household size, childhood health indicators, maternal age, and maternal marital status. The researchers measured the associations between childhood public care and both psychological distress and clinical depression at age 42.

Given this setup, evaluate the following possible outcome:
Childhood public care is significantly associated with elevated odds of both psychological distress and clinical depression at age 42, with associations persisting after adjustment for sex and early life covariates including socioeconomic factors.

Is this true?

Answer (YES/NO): YES